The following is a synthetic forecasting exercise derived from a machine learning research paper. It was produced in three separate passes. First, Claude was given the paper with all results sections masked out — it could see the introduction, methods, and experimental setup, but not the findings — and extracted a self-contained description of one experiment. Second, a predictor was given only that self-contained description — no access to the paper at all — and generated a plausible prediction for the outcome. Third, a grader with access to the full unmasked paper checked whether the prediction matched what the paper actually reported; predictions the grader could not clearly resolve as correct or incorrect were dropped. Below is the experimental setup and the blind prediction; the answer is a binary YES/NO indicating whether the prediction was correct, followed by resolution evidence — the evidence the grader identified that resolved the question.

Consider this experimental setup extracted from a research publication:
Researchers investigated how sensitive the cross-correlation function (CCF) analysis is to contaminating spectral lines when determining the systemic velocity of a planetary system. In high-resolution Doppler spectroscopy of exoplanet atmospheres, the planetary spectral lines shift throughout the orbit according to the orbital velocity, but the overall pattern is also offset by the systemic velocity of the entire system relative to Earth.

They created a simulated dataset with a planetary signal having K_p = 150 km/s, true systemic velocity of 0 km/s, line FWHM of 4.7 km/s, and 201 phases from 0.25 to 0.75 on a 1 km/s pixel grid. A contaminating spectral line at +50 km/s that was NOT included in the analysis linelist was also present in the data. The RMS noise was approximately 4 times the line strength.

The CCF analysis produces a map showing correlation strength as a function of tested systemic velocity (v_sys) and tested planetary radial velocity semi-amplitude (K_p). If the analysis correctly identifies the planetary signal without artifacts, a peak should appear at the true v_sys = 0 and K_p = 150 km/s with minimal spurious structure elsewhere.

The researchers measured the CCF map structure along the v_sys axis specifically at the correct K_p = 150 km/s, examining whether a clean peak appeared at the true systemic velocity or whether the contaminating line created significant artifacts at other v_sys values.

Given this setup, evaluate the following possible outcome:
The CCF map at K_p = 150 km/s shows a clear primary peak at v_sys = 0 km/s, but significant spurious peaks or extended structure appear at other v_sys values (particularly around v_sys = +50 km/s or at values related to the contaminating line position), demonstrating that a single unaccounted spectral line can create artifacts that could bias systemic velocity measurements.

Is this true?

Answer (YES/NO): NO